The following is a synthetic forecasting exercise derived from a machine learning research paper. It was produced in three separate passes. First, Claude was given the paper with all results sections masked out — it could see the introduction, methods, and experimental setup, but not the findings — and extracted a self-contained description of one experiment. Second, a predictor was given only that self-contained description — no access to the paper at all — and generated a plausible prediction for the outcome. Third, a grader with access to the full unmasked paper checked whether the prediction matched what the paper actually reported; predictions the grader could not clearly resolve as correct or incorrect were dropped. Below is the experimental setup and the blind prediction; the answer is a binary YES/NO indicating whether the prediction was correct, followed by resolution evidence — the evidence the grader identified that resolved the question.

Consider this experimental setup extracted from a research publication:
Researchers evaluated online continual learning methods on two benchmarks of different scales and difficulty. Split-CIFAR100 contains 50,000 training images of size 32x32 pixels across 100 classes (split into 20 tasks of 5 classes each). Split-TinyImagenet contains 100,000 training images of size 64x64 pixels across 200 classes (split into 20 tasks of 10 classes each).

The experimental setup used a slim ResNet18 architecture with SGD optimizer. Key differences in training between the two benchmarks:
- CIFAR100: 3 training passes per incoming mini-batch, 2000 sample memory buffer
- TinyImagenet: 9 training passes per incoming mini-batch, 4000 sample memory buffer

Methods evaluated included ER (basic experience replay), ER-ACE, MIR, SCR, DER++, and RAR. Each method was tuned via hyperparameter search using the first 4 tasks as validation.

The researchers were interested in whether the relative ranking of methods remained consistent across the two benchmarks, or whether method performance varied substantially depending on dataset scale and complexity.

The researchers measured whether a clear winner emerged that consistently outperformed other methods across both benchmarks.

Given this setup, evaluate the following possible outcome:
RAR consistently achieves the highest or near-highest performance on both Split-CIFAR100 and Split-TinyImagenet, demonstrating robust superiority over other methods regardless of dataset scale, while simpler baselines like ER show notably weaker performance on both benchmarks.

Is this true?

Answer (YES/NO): NO